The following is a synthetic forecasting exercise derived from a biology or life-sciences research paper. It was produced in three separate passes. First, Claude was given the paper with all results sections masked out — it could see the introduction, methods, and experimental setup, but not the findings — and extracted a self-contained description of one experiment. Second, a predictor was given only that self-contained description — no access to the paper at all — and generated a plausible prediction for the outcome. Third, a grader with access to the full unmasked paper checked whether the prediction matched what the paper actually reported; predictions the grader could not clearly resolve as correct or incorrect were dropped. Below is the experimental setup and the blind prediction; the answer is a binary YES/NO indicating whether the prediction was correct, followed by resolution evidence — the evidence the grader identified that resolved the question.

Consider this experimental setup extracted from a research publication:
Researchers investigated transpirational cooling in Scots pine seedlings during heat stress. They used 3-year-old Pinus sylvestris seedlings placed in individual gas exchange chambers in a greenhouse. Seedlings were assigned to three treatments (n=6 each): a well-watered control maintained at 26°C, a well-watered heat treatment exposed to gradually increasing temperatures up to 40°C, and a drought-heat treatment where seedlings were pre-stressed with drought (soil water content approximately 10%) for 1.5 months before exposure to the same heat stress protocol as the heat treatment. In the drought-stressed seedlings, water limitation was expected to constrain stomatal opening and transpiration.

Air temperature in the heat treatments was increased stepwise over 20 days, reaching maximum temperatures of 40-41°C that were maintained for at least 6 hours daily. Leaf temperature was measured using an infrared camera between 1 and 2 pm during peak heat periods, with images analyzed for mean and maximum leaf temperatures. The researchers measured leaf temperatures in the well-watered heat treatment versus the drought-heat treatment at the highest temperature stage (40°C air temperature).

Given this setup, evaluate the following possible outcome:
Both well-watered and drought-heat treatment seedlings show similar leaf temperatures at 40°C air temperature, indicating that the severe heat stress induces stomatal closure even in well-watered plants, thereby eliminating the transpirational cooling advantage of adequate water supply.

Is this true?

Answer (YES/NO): NO